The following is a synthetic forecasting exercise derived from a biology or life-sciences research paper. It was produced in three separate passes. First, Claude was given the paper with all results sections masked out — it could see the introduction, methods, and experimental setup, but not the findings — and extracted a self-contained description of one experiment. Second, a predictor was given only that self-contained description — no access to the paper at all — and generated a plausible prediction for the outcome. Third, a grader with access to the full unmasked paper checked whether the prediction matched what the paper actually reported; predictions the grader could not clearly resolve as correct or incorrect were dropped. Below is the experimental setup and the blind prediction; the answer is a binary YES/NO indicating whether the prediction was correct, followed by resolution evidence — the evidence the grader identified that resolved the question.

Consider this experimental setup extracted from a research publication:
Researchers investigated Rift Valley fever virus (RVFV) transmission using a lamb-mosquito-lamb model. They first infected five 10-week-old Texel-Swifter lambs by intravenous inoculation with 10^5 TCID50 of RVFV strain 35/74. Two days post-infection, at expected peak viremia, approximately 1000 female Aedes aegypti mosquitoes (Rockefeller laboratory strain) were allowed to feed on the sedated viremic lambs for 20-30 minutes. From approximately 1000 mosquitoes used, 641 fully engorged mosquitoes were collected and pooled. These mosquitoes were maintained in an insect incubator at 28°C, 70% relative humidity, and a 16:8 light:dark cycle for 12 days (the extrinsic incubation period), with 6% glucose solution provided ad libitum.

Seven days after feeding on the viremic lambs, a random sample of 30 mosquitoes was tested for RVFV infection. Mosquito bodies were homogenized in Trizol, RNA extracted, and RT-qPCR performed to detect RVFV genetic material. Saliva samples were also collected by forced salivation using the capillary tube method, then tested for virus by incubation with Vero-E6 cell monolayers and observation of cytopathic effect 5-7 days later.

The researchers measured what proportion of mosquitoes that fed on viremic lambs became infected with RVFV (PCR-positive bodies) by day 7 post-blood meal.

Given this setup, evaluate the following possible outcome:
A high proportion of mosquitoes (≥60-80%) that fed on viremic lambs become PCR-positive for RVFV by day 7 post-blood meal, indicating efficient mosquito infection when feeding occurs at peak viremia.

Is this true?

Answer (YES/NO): NO